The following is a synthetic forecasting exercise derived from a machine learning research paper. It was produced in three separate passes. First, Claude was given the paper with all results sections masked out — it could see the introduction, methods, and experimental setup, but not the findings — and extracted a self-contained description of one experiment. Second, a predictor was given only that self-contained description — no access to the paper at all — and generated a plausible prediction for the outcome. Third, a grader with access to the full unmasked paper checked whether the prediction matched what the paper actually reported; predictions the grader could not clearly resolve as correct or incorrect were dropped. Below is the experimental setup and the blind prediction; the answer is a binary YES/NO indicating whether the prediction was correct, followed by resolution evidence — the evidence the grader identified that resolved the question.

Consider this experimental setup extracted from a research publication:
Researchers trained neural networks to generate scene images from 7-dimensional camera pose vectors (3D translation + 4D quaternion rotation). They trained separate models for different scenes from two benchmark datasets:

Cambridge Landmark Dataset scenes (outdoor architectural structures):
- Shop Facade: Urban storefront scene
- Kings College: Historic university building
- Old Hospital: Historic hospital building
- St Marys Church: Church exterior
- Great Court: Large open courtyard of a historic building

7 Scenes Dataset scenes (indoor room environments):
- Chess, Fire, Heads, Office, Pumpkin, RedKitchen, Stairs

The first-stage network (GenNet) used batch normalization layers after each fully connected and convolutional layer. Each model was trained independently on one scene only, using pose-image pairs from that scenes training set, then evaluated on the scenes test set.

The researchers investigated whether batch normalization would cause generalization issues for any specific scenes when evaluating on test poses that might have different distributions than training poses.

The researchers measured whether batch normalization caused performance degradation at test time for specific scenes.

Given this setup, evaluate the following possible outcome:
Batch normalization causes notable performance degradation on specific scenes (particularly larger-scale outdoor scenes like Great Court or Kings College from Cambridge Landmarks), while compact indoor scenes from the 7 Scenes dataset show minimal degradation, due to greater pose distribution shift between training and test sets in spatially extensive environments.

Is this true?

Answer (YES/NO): NO